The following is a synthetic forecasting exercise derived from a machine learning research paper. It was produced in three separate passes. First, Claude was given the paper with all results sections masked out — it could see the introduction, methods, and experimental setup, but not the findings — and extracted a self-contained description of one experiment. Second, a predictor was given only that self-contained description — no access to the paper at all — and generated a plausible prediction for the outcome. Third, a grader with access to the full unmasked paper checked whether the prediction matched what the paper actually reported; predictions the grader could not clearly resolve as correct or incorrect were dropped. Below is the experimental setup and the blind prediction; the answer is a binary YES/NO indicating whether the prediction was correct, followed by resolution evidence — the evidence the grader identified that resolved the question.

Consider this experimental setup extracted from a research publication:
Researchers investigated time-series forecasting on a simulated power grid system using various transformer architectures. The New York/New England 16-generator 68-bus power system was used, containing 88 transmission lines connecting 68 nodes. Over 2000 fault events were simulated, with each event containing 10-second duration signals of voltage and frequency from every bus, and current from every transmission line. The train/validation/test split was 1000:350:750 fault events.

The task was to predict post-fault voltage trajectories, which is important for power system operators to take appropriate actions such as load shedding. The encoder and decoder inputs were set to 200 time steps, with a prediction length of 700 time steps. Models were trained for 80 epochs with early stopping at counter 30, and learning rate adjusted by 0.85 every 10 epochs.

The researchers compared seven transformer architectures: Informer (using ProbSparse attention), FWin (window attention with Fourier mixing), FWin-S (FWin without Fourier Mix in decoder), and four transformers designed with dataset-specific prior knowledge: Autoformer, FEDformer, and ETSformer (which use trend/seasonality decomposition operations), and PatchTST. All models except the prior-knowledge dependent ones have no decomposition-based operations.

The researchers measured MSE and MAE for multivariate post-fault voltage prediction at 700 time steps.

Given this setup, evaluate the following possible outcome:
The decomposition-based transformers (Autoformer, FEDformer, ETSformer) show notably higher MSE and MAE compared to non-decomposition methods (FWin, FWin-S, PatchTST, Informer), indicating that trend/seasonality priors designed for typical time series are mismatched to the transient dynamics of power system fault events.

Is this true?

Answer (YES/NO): YES